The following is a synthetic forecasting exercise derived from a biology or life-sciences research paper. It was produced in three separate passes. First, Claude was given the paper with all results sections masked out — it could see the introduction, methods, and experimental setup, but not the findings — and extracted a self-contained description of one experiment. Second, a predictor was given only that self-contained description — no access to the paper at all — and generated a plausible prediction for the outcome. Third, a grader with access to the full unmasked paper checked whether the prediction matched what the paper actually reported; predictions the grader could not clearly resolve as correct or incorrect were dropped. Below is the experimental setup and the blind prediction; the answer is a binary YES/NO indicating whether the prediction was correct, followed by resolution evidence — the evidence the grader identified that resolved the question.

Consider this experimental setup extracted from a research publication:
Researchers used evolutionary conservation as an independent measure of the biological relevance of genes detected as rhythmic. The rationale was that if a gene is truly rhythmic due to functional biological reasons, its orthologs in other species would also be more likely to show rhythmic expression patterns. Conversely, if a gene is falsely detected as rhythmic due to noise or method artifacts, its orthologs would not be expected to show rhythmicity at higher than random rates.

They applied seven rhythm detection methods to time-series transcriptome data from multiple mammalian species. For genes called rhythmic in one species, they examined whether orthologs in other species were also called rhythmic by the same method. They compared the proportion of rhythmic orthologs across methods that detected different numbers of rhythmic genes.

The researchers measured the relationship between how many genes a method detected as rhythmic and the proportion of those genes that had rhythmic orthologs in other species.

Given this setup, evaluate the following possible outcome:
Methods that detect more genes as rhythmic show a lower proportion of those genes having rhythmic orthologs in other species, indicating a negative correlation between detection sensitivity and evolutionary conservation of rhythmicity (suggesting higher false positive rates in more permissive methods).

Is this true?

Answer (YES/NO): YES